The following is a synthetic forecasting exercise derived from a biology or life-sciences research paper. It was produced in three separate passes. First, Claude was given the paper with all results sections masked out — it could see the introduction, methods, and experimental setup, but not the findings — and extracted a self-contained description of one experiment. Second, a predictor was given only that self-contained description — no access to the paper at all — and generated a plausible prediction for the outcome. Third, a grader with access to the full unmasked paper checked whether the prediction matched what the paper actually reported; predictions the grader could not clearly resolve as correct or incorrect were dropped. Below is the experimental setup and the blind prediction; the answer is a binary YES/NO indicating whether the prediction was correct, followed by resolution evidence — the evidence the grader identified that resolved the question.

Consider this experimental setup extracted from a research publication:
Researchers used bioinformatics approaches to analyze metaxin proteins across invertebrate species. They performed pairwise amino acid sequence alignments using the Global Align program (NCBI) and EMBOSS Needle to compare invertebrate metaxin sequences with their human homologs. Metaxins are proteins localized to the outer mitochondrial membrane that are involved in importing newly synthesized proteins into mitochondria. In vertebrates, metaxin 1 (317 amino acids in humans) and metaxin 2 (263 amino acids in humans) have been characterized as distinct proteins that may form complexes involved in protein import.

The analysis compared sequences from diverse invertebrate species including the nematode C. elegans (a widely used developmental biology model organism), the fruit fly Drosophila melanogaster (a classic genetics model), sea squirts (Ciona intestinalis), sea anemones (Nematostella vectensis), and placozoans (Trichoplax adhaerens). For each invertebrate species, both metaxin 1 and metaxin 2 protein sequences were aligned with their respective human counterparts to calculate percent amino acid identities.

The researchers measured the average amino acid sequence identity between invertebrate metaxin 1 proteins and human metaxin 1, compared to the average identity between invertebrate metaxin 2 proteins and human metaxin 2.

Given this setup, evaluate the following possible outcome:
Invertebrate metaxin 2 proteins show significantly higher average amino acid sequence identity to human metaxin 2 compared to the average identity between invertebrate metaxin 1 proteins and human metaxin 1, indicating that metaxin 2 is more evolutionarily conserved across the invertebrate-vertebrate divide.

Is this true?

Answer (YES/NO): YES